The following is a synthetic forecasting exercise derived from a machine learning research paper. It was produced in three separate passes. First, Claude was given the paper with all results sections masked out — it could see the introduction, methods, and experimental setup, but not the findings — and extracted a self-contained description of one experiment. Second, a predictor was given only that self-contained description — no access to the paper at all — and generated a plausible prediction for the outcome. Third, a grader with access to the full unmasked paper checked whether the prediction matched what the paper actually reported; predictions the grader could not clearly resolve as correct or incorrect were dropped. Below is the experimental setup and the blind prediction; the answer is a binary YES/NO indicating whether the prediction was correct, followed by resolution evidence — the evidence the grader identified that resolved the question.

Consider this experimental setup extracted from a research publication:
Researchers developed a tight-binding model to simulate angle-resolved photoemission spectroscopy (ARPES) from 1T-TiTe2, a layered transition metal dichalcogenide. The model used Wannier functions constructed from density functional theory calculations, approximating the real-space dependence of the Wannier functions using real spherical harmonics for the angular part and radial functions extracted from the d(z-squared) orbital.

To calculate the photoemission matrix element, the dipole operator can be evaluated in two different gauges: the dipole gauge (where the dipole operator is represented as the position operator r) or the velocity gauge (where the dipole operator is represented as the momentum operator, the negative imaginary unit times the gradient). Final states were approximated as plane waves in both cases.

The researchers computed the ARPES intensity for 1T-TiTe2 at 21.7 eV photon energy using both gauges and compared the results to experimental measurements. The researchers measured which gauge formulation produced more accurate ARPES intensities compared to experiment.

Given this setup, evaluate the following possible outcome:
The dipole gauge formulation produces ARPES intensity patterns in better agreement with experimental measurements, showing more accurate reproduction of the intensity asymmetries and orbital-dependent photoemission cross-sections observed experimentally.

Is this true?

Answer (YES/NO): YES